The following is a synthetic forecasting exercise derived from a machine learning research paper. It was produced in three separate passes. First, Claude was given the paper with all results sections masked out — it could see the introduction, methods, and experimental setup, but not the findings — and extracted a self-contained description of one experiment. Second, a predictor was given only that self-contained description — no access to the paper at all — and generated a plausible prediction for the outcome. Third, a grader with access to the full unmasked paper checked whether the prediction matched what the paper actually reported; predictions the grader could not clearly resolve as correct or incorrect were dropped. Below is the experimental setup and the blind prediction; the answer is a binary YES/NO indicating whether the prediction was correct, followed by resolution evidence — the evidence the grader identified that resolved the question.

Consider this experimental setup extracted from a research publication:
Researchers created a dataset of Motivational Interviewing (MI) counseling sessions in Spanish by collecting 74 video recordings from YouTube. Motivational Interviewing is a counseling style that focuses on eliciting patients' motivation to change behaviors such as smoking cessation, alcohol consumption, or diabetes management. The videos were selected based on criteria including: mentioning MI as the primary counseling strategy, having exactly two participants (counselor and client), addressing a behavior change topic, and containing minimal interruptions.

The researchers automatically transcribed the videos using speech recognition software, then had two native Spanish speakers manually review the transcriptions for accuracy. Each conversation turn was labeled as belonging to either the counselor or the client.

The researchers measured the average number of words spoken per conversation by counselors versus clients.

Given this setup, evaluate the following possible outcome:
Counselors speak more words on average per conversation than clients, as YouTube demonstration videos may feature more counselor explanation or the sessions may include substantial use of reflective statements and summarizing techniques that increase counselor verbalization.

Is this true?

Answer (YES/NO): YES